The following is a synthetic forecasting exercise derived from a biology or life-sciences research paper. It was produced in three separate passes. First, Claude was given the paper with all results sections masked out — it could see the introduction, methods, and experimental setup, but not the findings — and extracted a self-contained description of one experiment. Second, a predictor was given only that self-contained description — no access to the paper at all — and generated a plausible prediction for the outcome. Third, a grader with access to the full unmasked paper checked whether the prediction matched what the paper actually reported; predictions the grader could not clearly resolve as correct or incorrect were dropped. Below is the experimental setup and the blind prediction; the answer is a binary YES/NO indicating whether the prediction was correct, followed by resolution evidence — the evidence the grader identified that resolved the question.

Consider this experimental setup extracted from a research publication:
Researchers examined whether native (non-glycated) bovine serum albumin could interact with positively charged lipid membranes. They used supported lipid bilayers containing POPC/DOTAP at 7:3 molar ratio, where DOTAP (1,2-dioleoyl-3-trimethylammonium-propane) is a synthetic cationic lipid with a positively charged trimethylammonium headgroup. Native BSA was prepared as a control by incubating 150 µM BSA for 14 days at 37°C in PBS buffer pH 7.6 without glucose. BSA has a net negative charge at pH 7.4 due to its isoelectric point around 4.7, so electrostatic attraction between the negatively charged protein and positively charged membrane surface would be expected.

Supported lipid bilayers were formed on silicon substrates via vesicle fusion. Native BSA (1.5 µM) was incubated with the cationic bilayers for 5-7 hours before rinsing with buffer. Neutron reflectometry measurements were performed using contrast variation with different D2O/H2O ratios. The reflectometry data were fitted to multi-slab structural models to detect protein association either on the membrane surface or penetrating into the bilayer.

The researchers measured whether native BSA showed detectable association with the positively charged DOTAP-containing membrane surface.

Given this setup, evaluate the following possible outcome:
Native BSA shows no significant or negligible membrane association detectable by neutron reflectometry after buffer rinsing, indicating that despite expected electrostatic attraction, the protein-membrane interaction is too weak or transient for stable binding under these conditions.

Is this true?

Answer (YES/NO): YES